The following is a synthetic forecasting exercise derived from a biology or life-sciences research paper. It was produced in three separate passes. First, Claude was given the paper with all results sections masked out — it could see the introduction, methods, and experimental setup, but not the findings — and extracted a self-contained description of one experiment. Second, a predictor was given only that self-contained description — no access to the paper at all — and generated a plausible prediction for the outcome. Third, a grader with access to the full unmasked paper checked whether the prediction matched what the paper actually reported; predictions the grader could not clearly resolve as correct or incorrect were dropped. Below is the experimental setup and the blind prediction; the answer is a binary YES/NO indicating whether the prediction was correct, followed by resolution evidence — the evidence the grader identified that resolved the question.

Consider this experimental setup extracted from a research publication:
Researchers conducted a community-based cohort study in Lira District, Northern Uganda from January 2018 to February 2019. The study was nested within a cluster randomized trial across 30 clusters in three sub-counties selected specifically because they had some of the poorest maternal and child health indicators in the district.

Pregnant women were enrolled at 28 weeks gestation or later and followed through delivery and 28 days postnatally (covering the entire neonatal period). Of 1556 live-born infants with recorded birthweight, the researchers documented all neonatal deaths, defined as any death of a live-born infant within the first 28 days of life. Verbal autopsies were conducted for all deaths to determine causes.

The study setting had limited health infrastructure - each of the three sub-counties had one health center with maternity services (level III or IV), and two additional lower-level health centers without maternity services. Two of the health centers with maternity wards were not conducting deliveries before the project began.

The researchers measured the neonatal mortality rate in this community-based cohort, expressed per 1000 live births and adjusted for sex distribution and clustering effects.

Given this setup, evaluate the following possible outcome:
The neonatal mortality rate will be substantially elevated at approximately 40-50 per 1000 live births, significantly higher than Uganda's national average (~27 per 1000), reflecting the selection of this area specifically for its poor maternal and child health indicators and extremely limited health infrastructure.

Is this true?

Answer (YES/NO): NO